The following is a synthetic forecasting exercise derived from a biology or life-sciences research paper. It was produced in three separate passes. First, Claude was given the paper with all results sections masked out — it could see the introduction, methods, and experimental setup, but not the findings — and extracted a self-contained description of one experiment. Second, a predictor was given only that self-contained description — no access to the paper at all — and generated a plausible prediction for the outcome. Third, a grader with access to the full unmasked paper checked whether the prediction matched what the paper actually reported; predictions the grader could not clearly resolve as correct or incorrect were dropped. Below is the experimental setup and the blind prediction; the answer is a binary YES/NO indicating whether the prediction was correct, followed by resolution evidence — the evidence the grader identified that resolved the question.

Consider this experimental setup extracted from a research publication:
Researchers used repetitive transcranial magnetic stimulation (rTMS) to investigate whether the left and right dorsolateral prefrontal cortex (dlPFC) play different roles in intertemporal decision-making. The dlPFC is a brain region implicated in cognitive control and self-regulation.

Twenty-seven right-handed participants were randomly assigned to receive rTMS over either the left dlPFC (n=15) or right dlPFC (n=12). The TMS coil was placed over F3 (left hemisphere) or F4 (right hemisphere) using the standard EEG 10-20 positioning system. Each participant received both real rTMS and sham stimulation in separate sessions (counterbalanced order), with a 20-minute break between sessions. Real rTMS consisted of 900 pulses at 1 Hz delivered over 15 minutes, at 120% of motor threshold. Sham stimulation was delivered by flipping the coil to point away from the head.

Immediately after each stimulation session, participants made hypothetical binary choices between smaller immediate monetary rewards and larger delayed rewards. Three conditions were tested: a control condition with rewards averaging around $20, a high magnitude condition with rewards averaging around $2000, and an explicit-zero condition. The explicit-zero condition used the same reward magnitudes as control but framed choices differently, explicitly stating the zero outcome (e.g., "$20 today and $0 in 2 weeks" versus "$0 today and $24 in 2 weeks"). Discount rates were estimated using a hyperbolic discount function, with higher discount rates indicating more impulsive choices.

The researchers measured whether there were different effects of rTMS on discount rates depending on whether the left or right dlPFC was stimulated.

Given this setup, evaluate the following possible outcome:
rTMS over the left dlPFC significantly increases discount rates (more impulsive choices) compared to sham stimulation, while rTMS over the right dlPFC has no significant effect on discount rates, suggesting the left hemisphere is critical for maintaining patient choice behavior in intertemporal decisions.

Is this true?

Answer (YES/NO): NO